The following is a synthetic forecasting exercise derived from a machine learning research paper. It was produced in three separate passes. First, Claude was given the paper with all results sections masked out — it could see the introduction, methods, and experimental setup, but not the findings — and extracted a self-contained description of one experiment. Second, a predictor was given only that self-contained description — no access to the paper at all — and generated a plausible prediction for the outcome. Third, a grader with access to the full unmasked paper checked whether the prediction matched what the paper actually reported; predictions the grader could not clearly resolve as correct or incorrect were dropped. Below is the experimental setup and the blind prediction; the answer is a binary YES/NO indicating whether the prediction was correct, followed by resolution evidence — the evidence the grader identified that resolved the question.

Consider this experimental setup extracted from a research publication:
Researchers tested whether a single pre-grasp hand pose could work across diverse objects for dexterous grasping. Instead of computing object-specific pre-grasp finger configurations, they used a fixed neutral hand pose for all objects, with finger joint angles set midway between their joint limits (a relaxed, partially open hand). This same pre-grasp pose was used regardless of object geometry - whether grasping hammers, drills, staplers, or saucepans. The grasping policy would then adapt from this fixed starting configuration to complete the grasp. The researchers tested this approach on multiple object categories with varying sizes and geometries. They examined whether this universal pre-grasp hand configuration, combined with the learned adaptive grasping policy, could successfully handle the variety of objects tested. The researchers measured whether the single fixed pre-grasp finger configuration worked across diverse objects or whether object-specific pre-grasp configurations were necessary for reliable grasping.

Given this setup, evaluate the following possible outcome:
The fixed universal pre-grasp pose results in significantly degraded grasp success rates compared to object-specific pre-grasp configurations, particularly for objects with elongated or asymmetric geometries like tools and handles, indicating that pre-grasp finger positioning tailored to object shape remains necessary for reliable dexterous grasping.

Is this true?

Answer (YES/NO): NO